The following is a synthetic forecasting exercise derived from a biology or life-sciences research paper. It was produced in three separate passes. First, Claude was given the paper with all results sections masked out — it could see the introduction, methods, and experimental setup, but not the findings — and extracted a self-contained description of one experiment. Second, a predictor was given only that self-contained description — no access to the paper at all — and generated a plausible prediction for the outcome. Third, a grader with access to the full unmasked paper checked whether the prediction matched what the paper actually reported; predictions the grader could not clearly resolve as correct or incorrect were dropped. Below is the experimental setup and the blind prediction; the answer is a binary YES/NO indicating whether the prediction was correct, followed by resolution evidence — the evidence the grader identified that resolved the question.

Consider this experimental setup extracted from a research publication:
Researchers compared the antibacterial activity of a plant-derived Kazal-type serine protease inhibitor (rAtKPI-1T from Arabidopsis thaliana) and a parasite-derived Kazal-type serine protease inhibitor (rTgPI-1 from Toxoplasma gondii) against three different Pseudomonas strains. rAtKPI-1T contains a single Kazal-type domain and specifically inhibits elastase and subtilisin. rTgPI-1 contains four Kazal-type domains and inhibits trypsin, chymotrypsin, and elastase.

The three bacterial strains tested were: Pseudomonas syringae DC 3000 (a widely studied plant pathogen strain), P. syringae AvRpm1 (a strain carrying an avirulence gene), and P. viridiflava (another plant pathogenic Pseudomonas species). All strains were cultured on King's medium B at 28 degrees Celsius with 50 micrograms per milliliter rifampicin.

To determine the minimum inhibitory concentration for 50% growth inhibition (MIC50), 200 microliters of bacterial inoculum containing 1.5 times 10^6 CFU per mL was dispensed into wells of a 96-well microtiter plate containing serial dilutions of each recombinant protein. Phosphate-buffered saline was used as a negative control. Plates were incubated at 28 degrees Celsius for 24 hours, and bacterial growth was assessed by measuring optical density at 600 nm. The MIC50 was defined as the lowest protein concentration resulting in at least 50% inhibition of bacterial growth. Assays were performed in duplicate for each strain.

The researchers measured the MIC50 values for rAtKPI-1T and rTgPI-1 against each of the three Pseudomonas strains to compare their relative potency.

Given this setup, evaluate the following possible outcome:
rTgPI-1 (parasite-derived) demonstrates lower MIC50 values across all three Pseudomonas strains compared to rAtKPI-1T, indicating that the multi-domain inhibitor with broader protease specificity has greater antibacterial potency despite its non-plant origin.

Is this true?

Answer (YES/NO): YES